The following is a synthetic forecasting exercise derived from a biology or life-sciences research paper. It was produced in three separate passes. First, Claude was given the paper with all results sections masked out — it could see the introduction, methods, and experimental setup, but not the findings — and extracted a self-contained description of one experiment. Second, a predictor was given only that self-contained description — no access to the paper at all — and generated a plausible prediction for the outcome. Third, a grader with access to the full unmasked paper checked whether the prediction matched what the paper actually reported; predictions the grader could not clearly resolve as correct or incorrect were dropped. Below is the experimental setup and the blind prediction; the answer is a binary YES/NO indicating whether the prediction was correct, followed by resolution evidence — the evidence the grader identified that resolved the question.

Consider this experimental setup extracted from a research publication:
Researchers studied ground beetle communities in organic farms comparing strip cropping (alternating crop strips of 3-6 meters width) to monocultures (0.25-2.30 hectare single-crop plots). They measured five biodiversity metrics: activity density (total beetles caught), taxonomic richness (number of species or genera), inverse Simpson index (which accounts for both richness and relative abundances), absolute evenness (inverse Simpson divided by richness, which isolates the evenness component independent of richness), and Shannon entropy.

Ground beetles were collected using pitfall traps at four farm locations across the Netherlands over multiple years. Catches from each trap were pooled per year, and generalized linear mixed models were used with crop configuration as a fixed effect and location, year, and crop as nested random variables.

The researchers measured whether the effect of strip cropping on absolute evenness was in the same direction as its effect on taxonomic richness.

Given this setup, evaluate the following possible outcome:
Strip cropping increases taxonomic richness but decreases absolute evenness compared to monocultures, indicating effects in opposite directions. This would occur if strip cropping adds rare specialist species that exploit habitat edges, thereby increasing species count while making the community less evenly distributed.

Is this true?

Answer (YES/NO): NO